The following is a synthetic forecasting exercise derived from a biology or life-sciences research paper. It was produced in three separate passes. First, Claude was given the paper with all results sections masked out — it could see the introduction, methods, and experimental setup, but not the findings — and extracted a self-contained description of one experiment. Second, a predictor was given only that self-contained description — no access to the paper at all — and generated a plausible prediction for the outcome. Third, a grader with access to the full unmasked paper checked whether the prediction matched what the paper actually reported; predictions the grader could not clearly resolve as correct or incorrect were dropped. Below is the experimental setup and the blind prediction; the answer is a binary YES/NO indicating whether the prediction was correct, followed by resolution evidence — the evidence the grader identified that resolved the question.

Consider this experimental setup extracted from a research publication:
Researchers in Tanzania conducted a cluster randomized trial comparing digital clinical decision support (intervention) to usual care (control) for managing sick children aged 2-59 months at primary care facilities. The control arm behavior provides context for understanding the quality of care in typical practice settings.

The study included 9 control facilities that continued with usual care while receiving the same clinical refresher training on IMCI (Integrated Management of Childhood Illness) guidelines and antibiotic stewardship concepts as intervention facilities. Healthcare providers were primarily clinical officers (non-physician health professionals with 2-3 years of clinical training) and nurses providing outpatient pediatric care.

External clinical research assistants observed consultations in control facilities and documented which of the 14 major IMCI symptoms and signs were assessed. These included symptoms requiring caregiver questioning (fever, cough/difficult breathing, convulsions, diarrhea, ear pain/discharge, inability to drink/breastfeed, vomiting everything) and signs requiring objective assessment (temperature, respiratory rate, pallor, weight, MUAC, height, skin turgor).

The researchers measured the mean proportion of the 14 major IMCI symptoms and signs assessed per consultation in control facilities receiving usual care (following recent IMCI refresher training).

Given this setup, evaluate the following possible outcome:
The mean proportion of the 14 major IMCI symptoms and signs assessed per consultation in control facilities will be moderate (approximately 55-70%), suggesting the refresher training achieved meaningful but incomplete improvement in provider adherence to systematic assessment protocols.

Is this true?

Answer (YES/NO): NO